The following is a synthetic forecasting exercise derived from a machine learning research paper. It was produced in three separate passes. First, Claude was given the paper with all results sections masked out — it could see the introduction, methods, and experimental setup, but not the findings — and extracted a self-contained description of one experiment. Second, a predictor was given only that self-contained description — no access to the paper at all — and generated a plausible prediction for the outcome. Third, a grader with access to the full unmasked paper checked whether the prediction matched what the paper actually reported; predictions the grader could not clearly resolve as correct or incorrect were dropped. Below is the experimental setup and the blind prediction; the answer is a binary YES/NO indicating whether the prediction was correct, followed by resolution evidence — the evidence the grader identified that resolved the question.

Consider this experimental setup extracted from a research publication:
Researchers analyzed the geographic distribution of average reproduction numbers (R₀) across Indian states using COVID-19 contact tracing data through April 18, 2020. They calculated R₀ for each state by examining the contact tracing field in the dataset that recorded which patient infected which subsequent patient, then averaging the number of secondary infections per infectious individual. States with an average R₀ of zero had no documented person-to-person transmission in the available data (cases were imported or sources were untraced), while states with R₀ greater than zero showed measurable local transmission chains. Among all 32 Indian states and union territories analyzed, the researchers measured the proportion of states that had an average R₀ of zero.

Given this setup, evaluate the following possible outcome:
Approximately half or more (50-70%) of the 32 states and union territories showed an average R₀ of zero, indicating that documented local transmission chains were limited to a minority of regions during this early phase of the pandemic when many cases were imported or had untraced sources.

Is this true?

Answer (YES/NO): NO